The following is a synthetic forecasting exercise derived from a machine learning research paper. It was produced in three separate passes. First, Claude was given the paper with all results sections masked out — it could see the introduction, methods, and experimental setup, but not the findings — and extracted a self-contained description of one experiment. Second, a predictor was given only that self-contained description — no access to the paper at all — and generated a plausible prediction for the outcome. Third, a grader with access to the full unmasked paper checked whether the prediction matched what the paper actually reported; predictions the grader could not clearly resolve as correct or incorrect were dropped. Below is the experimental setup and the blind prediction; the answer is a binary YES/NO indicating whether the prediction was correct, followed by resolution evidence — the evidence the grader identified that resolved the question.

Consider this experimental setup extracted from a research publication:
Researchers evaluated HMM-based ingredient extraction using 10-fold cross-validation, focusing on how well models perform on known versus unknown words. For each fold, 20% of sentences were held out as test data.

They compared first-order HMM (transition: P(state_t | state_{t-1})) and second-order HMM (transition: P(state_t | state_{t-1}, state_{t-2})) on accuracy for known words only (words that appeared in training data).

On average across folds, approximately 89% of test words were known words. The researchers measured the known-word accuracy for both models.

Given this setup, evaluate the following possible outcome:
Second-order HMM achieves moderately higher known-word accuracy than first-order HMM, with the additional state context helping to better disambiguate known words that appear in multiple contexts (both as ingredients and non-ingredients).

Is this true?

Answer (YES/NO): NO